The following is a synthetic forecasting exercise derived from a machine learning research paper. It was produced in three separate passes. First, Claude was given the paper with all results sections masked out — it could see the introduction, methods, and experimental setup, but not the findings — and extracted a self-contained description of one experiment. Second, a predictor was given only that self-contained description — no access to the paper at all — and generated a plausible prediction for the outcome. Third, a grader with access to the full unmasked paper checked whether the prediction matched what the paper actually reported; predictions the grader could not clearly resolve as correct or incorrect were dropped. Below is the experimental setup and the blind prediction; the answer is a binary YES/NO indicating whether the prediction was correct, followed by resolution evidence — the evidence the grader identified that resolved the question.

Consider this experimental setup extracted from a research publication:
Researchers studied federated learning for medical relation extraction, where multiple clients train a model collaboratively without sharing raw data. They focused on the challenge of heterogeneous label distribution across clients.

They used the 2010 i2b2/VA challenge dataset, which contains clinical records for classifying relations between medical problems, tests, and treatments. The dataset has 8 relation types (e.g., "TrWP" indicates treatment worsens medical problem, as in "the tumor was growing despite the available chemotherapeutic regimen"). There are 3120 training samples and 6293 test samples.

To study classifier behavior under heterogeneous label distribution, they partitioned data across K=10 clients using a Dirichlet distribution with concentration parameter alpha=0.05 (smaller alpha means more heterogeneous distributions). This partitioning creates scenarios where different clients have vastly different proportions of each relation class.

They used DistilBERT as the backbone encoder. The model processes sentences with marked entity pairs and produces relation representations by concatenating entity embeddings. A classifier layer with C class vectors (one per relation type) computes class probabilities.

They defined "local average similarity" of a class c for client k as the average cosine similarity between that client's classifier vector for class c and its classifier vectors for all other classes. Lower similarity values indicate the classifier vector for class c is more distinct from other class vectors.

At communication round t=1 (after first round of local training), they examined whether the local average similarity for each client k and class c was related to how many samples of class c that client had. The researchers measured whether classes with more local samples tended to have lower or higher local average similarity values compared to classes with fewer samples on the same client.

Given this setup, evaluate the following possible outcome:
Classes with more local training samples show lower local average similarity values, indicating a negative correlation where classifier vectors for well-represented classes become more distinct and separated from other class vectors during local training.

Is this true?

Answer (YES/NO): YES